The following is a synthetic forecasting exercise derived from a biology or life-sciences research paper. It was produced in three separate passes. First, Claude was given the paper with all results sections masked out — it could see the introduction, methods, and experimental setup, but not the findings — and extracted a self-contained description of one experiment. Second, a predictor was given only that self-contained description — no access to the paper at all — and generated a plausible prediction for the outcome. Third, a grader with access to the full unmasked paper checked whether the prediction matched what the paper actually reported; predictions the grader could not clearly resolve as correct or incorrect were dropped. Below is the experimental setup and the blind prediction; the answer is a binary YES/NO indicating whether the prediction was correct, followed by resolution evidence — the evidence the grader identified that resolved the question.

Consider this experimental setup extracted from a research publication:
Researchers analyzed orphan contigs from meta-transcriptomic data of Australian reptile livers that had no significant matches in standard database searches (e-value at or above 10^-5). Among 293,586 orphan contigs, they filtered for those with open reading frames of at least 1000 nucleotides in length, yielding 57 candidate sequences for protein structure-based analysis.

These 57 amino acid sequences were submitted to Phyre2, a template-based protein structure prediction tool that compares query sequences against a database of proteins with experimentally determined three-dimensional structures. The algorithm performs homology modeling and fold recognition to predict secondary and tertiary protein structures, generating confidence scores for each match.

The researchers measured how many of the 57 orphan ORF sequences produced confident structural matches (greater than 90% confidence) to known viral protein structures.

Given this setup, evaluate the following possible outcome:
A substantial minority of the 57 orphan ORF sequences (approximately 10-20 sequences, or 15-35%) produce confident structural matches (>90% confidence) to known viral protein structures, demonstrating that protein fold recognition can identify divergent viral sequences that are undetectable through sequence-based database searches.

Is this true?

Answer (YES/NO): NO